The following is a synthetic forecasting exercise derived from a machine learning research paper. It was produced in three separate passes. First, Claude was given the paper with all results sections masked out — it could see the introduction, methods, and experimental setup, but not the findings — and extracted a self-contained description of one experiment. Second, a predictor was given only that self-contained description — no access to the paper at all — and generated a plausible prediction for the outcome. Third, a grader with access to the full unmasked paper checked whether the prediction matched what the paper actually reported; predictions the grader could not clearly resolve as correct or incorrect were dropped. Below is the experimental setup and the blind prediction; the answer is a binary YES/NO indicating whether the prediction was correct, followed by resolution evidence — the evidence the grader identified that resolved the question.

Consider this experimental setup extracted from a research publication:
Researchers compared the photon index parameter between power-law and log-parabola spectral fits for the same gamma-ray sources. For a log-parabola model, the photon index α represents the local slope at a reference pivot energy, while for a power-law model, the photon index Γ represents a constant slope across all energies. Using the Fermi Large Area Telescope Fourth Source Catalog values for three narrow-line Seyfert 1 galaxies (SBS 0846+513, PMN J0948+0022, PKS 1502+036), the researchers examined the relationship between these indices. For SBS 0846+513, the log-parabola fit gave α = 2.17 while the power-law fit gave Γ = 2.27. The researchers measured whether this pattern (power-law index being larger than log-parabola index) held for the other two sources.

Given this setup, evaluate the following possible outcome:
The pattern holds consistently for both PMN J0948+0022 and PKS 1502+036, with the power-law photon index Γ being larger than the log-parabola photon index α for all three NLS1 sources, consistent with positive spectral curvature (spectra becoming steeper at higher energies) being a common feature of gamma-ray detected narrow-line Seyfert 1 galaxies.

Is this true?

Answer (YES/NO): YES